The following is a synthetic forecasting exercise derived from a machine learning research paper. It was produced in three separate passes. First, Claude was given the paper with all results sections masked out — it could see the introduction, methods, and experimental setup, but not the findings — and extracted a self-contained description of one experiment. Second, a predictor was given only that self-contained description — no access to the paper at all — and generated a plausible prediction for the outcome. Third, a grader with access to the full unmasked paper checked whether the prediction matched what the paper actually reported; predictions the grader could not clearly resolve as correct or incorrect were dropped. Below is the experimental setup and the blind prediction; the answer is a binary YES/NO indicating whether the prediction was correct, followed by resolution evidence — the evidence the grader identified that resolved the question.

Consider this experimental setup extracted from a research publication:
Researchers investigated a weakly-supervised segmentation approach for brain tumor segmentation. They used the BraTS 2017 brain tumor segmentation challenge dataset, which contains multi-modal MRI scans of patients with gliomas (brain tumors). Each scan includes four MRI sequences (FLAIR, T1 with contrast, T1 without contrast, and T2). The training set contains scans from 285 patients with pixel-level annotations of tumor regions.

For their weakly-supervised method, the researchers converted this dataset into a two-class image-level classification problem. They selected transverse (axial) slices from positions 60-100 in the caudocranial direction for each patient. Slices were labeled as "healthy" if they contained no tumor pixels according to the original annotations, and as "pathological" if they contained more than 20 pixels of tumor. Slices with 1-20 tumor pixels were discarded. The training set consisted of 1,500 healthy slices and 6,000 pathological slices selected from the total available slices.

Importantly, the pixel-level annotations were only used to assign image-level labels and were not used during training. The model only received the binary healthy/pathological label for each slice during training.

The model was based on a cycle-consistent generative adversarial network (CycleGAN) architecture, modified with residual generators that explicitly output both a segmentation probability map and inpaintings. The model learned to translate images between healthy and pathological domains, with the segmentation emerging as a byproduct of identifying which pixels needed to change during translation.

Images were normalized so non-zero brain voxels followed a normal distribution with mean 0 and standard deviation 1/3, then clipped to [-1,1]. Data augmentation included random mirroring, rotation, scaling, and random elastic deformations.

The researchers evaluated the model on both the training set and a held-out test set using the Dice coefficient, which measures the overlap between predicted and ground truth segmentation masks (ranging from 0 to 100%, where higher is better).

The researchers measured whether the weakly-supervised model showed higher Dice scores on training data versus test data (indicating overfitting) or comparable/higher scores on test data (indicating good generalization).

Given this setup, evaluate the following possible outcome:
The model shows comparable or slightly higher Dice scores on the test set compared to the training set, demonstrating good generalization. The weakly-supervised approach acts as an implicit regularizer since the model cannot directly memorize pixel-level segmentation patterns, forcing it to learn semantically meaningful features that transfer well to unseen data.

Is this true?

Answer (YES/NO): YES